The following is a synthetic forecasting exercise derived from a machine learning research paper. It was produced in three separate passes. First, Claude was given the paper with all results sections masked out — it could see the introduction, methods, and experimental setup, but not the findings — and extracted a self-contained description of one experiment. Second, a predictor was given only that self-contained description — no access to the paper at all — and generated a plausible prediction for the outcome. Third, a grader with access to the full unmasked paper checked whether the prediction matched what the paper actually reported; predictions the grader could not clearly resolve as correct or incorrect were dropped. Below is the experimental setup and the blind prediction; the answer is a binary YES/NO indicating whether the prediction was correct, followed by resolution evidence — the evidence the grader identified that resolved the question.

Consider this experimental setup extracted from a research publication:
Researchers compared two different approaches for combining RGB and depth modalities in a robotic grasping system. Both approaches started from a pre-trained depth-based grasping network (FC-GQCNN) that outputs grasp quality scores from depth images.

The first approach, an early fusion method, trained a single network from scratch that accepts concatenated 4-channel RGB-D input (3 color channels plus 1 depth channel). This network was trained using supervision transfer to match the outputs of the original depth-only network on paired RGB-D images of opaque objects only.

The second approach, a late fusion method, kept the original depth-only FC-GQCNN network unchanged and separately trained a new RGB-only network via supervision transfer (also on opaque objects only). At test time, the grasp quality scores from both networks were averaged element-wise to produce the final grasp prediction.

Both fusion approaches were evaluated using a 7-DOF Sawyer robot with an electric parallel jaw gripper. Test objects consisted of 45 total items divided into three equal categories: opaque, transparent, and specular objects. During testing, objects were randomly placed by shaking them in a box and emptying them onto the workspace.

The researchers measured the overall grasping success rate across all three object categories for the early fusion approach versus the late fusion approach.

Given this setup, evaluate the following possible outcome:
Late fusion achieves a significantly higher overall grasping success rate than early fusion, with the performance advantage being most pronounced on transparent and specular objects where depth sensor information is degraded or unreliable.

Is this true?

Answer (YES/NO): NO